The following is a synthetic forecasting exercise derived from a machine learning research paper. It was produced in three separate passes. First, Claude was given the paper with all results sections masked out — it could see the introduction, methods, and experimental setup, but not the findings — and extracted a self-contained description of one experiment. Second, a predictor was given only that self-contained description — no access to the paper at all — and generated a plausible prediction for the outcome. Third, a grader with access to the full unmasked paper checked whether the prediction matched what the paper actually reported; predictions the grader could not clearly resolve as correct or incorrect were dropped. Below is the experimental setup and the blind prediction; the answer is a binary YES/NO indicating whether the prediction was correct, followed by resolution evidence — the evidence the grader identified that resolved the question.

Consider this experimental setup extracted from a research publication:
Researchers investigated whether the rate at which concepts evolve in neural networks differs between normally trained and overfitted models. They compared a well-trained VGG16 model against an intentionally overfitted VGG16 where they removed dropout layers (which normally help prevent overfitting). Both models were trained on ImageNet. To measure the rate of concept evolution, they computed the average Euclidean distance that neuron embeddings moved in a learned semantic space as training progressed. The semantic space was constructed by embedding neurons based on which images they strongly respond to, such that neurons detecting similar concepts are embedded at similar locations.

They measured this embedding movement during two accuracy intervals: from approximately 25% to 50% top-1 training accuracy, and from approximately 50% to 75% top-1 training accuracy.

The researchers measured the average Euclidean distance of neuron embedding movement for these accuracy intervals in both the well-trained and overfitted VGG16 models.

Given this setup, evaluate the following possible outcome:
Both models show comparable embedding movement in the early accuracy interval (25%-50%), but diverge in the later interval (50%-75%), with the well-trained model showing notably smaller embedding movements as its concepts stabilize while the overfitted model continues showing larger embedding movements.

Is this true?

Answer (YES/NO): NO